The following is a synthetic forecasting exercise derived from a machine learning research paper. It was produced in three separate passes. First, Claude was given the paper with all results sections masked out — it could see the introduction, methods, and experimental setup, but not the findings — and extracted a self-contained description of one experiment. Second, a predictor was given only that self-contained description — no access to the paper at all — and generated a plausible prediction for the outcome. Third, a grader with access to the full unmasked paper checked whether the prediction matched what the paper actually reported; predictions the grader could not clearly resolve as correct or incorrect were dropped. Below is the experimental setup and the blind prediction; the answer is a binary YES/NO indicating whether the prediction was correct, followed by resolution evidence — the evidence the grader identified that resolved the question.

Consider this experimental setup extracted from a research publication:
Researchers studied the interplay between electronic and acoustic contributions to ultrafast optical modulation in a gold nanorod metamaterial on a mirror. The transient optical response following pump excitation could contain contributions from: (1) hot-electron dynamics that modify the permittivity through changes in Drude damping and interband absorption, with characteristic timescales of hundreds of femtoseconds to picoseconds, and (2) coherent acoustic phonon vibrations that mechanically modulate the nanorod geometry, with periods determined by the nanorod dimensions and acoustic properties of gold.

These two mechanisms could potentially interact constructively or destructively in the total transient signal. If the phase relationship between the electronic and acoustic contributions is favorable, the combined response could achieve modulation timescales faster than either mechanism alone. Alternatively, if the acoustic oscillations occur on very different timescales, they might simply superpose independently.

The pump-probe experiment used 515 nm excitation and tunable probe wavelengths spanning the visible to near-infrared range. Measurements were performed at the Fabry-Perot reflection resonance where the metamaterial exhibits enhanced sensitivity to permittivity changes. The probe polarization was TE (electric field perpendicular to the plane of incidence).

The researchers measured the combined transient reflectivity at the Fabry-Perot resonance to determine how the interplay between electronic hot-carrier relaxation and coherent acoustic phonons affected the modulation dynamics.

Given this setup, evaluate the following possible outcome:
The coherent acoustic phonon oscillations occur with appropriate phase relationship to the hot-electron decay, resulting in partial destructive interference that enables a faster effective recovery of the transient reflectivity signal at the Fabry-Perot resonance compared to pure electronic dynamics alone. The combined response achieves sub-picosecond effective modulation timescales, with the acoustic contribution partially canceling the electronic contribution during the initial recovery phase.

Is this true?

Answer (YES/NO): YES